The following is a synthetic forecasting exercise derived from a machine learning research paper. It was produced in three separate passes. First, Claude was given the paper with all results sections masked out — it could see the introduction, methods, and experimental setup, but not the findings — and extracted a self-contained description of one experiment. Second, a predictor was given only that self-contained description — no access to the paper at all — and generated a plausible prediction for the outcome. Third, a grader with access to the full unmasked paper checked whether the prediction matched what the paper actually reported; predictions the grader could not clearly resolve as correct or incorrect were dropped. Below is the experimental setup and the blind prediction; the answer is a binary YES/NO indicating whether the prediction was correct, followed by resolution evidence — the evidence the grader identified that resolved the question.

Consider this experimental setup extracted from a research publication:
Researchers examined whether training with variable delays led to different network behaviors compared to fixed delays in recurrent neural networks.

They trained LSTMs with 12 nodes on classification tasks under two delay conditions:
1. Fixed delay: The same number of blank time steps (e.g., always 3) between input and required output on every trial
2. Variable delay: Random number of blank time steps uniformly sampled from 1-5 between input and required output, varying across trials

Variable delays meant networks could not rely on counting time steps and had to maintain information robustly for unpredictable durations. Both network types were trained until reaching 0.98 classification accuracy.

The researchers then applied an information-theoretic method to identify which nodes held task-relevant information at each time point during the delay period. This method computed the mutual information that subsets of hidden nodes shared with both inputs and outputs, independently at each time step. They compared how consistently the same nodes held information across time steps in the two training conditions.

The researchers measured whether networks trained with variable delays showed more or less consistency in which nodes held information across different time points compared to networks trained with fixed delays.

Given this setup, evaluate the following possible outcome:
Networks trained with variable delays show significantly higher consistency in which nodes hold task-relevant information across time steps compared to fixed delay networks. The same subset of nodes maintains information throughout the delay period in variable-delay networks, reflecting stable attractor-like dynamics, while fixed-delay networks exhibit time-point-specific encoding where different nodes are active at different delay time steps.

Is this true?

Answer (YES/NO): YES